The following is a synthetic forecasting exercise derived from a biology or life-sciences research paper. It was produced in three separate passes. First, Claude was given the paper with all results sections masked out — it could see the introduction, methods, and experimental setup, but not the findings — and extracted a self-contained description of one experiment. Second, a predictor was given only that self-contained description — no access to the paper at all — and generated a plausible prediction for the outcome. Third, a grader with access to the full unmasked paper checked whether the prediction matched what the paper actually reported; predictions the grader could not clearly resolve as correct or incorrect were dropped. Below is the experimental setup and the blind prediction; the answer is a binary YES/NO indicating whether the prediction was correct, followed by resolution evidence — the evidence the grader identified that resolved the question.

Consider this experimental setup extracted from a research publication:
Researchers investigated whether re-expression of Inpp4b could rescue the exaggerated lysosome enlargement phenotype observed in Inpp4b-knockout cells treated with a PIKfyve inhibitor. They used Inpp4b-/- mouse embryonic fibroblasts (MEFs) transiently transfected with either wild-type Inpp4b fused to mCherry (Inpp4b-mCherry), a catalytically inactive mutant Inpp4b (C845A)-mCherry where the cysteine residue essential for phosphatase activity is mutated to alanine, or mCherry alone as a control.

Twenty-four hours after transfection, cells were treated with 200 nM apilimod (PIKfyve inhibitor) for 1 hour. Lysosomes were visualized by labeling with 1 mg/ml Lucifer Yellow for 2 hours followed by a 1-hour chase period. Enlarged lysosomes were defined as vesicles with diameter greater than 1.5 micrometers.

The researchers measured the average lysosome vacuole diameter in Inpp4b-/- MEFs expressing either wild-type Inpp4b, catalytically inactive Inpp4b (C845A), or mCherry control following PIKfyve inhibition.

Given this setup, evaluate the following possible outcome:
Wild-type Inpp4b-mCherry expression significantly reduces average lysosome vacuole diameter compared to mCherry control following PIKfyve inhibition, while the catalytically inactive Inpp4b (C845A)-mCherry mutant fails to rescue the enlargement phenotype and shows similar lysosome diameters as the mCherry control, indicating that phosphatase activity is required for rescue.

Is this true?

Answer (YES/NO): YES